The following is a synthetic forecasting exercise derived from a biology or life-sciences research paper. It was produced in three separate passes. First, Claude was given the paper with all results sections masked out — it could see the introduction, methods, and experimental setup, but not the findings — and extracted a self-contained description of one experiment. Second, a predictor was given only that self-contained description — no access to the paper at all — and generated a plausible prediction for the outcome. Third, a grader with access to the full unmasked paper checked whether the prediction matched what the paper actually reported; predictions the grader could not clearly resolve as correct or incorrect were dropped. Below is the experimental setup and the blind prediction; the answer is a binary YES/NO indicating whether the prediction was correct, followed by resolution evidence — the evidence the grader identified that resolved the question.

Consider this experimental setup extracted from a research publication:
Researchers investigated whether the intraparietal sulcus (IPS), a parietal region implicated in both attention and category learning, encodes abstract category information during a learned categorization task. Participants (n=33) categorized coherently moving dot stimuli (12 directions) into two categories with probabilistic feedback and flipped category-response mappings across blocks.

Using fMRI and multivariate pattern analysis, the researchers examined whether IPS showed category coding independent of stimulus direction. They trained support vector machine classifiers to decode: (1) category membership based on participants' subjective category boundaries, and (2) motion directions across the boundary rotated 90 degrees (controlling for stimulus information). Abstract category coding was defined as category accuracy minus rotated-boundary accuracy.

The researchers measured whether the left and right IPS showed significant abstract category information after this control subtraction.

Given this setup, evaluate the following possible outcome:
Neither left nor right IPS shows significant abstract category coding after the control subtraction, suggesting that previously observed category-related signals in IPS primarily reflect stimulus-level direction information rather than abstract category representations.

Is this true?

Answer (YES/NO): YES